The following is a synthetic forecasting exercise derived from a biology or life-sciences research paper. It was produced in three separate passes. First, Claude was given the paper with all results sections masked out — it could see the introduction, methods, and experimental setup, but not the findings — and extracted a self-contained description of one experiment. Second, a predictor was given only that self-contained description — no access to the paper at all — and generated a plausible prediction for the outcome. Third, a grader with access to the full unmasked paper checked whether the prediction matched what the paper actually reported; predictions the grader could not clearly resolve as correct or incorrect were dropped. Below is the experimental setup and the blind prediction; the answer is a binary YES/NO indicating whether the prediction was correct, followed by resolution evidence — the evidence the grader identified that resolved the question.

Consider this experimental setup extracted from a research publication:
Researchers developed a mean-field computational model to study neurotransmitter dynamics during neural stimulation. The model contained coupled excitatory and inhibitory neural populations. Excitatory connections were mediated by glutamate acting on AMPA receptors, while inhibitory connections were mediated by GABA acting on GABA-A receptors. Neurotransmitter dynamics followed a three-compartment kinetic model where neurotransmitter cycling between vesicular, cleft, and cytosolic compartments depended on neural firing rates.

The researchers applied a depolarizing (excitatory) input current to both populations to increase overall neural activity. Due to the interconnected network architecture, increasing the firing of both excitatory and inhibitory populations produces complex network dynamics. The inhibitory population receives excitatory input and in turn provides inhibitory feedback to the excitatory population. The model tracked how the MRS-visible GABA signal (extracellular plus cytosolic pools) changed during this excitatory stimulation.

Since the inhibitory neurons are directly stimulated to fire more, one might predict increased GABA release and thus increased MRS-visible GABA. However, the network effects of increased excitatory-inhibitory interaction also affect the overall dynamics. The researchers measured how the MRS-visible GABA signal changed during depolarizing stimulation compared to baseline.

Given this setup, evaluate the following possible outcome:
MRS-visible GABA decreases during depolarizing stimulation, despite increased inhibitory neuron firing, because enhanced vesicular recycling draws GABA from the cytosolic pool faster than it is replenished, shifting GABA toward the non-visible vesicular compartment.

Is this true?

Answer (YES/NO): NO